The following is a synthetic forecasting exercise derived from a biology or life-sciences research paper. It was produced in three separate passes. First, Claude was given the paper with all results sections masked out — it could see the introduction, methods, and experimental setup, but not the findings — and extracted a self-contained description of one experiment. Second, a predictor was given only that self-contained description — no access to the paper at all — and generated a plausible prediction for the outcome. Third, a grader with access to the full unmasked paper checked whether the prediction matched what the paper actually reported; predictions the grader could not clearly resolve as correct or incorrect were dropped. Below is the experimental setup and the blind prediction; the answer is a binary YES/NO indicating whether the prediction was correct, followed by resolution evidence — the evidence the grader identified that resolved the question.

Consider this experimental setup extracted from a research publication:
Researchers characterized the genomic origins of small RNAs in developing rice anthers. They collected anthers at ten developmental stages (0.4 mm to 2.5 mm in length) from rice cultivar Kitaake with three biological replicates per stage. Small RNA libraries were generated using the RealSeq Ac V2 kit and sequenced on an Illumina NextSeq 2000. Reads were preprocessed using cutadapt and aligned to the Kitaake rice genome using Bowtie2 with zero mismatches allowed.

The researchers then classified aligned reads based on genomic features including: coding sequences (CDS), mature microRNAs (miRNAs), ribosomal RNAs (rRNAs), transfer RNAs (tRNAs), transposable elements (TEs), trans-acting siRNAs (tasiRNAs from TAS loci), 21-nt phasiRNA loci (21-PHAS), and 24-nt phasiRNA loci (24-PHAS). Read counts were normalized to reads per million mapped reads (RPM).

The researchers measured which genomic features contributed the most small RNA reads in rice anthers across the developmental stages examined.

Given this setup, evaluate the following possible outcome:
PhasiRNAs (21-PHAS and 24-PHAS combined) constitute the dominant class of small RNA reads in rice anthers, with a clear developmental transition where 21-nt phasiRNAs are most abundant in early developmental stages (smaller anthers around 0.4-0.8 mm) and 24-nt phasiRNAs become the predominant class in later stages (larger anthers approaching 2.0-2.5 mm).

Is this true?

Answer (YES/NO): NO